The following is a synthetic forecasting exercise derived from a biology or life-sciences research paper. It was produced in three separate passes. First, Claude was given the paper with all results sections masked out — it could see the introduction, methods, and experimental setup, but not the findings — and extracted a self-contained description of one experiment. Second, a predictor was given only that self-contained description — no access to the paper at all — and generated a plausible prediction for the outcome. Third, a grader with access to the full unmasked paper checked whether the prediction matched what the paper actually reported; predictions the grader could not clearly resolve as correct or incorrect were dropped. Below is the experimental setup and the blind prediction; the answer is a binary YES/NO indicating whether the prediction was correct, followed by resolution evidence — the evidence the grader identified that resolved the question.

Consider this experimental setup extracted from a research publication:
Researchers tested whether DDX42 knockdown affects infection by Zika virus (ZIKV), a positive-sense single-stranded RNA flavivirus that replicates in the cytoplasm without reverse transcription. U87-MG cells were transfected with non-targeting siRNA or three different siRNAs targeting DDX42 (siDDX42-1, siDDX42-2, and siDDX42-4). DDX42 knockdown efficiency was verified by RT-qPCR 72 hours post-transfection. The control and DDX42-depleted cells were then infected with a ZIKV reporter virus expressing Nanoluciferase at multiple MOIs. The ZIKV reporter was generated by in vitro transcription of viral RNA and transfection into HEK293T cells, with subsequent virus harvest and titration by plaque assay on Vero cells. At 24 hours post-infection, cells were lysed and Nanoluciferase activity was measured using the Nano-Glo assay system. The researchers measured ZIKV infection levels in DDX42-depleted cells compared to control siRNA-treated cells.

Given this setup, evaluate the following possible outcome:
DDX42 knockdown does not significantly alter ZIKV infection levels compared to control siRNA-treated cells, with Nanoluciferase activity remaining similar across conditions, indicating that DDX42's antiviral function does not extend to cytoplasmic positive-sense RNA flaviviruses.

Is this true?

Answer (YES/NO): NO